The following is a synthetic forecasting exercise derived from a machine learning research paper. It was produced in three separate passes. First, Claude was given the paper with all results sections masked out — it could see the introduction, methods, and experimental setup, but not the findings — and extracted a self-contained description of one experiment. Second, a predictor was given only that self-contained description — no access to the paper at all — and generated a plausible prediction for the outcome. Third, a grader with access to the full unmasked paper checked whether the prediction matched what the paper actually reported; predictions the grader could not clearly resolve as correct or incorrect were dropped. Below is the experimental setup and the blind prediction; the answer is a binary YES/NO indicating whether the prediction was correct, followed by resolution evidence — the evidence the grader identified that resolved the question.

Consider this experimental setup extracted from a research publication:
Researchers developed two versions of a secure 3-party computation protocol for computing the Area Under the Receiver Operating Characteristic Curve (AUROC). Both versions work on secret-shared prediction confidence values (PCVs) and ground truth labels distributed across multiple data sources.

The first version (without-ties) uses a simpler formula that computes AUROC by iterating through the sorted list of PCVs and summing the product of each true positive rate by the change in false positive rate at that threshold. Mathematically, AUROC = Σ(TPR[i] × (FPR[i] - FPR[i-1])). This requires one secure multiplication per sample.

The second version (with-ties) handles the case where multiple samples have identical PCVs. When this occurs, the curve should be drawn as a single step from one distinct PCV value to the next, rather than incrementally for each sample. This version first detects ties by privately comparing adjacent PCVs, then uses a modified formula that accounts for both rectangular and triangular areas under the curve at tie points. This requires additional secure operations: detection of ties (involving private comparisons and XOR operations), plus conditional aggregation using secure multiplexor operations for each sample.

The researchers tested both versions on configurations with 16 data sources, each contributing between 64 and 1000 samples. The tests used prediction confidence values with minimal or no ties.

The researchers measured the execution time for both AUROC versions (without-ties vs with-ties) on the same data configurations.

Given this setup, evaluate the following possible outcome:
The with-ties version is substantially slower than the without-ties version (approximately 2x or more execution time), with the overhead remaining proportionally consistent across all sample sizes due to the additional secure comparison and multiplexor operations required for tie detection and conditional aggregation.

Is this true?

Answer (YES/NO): NO